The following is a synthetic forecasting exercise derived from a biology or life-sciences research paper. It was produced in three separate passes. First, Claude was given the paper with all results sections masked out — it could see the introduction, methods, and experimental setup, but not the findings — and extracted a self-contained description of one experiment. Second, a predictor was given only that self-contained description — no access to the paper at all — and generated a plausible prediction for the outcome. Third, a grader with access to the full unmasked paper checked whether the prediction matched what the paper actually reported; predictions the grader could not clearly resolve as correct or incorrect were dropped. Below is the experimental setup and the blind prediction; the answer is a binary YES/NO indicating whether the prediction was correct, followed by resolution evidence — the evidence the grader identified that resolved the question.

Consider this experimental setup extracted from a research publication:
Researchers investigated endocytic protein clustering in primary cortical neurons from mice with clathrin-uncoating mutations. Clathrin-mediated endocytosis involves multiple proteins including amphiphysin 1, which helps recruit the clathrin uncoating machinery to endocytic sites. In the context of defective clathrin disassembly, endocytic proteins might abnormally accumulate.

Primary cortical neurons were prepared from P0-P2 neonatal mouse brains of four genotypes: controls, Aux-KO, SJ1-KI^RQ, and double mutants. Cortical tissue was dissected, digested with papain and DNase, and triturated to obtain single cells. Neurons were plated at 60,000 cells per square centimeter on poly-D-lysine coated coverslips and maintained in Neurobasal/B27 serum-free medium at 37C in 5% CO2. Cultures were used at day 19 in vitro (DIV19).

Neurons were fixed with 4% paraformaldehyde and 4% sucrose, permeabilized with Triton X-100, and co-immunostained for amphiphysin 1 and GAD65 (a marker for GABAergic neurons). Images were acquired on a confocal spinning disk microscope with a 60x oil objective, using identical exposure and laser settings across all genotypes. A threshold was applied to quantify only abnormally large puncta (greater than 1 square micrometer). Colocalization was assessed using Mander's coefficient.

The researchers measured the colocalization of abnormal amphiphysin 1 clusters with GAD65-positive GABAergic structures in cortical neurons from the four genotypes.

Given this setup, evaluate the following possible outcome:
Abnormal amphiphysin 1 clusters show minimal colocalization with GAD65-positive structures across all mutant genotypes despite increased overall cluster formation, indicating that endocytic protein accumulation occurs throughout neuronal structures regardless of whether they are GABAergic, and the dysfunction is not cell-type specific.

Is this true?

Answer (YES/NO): NO